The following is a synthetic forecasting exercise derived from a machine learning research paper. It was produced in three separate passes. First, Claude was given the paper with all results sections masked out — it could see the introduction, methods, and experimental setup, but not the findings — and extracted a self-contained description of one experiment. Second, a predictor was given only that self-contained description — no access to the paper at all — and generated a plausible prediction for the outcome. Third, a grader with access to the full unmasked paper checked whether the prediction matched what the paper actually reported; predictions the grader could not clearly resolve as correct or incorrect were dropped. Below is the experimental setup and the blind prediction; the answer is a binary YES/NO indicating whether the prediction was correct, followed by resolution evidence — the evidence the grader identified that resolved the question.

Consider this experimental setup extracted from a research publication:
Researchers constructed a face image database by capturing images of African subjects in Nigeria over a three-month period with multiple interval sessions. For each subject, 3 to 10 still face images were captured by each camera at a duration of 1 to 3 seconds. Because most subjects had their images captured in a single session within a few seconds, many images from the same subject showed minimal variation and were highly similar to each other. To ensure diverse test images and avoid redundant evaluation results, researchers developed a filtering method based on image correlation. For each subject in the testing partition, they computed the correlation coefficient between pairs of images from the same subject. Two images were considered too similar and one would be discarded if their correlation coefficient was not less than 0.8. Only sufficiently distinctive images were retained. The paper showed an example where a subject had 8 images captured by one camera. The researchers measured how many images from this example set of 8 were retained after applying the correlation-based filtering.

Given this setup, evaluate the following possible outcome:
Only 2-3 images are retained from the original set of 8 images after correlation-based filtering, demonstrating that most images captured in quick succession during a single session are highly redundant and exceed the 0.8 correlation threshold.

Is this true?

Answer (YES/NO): YES